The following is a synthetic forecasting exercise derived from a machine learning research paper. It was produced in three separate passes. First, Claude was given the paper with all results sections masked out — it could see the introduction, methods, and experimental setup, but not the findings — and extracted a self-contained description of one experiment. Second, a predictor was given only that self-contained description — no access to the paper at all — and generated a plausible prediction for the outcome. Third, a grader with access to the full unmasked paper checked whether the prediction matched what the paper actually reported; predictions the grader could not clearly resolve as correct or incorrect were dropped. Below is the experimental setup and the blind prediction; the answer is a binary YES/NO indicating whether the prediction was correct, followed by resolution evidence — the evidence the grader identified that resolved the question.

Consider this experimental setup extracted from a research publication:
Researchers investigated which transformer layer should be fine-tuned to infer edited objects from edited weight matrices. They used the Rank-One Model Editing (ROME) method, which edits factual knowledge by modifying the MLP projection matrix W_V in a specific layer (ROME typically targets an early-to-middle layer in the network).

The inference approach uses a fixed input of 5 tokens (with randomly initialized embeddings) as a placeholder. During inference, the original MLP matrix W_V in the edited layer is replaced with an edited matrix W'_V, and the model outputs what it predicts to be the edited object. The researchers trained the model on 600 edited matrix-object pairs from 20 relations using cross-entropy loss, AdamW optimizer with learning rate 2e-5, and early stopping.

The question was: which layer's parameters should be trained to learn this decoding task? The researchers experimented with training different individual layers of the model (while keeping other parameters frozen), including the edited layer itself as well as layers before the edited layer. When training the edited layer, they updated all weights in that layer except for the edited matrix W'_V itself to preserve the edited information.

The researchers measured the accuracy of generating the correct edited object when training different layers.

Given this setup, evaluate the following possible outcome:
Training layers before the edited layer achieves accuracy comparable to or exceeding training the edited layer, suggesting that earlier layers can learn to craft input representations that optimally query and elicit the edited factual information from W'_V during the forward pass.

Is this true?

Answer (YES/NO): YES